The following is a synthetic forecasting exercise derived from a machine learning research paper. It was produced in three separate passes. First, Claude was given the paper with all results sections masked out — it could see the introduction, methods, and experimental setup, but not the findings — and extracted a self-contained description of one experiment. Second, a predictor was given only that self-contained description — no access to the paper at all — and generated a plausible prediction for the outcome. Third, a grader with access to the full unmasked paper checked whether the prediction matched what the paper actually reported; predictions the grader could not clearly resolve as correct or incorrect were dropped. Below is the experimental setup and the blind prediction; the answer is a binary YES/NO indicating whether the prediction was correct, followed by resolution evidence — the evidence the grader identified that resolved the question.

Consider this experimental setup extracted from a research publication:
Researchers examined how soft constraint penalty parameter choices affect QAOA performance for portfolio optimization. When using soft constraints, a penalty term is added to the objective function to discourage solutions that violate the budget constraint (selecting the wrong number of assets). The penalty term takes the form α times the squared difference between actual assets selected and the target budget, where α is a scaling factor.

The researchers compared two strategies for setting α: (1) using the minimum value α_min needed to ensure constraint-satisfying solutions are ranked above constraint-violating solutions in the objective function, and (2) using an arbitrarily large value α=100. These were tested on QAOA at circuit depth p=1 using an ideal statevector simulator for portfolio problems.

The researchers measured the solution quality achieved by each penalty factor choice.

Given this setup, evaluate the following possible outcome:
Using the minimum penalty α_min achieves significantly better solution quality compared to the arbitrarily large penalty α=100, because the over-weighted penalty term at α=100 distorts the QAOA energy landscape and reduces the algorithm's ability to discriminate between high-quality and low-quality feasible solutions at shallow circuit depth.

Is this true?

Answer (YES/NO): NO